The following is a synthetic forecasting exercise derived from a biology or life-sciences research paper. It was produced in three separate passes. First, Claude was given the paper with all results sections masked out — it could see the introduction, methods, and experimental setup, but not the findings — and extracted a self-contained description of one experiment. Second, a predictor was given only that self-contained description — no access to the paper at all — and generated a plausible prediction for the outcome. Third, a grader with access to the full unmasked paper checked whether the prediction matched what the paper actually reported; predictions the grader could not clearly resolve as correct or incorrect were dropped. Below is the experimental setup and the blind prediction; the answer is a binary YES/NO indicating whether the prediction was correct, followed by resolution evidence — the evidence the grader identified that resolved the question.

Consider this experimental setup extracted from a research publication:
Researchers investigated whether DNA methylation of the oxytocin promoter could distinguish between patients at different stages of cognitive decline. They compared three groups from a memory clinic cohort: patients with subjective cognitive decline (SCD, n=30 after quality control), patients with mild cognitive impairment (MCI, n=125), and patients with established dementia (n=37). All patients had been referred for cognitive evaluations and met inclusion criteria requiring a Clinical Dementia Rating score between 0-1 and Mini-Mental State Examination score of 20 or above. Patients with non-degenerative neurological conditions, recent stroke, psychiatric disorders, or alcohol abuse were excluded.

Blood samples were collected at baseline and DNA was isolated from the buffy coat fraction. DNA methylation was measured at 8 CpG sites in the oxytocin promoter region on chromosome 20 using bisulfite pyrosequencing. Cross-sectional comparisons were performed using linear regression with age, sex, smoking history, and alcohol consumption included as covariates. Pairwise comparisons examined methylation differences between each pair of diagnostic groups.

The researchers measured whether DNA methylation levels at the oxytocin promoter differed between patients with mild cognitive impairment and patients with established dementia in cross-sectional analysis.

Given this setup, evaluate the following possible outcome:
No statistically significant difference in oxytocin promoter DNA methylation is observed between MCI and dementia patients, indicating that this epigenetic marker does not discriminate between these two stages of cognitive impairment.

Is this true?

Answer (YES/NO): YES